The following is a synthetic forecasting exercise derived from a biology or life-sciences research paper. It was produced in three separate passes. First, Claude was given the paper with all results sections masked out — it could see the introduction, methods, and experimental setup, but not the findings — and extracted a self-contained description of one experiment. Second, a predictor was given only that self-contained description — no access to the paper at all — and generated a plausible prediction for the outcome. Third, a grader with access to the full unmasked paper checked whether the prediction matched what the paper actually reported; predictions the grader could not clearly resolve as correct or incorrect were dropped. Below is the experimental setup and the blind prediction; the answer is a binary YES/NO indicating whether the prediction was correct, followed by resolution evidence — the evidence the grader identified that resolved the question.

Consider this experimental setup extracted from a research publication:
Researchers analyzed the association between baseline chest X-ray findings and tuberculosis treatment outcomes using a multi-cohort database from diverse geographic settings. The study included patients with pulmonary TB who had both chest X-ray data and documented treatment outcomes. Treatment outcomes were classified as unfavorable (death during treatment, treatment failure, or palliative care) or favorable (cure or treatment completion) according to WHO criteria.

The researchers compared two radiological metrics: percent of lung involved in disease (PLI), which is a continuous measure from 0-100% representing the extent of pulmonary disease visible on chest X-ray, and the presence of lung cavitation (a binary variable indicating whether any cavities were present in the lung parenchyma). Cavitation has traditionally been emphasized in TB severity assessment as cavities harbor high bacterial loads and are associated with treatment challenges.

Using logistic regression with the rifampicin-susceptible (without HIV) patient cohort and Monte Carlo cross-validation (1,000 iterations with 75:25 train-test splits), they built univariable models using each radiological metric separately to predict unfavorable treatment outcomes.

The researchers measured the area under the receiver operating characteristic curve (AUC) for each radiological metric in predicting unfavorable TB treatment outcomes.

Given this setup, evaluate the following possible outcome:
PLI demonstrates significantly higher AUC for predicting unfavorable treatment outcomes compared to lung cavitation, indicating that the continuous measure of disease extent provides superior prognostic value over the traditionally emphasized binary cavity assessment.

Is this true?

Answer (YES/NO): YES